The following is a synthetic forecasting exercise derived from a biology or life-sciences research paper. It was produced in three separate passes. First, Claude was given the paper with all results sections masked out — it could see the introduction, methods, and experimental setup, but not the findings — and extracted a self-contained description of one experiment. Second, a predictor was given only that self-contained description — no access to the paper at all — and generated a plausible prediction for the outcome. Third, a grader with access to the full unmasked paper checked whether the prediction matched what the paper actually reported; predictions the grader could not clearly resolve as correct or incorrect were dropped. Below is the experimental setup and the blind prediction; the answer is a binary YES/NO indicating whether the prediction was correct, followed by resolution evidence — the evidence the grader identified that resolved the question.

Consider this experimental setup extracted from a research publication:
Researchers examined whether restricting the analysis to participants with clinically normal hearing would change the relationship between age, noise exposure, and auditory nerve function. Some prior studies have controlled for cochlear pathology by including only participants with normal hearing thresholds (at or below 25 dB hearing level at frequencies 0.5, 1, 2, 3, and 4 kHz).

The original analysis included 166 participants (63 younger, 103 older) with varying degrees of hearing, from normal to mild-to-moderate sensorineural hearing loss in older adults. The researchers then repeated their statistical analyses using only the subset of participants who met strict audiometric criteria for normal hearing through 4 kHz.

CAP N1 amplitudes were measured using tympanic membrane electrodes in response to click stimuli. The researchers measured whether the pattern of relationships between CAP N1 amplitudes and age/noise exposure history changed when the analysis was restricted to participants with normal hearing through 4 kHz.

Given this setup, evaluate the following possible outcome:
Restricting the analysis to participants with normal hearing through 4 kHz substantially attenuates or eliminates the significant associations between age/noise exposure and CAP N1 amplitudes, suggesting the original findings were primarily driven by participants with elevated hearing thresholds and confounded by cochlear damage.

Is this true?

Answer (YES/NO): NO